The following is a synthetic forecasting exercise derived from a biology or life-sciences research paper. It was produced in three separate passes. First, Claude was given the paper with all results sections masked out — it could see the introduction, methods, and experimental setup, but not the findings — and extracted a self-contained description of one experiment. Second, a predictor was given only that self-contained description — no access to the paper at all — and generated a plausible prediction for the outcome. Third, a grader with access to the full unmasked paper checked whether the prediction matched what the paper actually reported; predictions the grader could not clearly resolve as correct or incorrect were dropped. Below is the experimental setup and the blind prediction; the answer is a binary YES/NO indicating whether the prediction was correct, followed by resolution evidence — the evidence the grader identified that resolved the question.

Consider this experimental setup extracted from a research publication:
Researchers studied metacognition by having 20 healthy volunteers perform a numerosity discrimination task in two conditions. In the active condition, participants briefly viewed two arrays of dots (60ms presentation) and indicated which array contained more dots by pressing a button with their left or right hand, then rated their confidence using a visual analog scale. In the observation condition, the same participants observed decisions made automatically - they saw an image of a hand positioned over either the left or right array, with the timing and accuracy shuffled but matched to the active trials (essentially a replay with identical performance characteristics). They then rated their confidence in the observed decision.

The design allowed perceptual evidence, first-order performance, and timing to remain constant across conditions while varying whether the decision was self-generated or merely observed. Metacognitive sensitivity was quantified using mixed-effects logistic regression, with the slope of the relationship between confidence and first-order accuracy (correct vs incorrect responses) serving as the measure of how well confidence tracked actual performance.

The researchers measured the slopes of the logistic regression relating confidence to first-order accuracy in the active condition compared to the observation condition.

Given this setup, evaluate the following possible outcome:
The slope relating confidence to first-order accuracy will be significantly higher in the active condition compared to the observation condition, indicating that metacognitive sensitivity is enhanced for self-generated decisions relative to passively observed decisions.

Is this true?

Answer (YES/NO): YES